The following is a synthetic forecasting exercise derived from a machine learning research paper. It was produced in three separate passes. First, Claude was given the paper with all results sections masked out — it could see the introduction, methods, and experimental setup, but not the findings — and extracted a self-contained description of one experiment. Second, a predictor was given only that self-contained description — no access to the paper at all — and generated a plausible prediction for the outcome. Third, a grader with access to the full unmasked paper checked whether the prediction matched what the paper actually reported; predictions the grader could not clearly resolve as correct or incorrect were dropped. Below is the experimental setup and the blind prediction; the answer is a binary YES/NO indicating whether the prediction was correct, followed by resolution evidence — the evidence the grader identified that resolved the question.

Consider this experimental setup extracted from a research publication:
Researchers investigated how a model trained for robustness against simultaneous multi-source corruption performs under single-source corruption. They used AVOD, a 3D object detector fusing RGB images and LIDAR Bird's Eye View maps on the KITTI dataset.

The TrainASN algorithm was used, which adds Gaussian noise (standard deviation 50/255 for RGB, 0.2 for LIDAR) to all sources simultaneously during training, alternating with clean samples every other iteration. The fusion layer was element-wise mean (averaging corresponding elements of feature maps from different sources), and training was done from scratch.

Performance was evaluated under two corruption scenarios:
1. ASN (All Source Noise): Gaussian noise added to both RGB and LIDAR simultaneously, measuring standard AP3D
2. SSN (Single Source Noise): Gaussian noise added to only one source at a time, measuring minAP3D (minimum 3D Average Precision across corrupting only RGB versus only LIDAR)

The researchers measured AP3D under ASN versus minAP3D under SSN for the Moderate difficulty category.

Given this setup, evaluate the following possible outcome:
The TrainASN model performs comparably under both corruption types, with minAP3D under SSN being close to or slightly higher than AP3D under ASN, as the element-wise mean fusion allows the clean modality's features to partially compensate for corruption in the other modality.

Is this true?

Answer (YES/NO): YES